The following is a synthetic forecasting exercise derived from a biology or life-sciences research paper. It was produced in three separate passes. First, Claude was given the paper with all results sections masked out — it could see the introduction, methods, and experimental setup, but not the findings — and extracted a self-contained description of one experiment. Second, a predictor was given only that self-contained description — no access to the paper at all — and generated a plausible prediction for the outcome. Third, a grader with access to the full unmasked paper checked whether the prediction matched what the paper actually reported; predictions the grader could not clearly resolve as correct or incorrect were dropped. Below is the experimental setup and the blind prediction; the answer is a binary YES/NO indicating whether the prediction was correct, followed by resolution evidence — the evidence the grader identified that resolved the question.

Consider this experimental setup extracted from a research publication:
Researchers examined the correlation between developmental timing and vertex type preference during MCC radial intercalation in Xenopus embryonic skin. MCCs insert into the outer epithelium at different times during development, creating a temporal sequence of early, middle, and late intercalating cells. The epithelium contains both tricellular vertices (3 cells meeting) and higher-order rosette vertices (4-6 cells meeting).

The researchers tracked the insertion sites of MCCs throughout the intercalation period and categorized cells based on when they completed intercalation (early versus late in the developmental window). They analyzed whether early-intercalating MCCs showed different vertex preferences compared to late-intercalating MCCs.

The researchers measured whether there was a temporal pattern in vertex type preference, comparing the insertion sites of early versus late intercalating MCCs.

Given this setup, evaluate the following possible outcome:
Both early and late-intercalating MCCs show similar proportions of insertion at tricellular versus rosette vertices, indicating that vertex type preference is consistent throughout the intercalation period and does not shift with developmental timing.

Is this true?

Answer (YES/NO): NO